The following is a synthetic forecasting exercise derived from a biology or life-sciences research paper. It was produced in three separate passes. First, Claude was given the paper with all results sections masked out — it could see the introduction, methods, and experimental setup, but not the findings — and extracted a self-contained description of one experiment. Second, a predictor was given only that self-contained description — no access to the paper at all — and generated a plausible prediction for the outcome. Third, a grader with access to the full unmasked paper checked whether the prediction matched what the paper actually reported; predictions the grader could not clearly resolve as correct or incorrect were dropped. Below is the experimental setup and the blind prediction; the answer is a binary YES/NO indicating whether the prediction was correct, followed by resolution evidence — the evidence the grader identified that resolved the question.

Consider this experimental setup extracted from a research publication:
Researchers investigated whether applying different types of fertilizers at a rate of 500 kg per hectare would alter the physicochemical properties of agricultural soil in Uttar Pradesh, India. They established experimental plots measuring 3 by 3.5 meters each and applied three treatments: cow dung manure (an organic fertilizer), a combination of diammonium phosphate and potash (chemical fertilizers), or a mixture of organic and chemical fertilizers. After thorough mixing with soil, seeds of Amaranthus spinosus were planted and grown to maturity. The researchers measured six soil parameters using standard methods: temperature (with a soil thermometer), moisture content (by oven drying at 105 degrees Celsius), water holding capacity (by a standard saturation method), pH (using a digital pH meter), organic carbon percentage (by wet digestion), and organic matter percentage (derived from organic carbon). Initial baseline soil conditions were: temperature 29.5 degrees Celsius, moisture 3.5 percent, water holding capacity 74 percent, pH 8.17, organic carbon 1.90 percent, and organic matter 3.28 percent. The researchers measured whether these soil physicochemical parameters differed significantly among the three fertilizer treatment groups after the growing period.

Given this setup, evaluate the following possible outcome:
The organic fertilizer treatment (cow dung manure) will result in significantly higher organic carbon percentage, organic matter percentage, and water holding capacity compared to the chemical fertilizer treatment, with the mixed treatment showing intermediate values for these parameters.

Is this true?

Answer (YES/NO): NO